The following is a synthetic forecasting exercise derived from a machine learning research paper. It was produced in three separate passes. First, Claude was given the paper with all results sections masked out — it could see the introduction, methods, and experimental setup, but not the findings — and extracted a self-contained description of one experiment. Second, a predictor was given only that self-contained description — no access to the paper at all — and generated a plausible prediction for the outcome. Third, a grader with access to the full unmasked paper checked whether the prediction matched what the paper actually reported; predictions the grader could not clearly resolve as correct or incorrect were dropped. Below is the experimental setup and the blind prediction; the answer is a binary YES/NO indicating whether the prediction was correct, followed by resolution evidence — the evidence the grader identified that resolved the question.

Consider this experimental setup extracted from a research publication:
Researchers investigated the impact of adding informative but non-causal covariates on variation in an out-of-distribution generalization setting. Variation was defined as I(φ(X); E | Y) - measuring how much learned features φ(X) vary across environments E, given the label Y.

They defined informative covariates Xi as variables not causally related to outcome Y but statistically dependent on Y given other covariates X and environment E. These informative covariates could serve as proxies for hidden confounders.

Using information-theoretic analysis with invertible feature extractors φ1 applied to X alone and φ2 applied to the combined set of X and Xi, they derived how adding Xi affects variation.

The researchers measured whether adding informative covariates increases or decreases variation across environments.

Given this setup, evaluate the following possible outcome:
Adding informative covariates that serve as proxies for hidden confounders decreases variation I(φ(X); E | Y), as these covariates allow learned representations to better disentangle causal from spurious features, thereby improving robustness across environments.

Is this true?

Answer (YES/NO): NO